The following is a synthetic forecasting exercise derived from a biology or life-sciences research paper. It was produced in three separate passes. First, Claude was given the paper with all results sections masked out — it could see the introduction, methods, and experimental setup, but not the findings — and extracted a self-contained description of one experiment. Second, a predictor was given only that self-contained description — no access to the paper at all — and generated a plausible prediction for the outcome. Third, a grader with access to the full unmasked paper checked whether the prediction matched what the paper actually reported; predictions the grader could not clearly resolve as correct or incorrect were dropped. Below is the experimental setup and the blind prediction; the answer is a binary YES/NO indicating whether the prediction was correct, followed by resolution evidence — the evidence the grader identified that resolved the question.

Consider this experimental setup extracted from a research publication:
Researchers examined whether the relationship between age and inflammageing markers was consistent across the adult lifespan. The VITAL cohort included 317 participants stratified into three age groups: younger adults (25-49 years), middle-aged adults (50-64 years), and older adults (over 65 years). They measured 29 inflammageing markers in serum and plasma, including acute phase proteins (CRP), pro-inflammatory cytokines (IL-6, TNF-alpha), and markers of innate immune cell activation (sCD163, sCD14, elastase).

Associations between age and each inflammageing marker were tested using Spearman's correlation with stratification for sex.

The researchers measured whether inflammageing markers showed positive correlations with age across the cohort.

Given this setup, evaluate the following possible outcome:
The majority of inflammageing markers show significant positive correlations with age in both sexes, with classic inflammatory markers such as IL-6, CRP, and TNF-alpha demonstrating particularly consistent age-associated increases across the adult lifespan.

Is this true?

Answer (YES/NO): NO